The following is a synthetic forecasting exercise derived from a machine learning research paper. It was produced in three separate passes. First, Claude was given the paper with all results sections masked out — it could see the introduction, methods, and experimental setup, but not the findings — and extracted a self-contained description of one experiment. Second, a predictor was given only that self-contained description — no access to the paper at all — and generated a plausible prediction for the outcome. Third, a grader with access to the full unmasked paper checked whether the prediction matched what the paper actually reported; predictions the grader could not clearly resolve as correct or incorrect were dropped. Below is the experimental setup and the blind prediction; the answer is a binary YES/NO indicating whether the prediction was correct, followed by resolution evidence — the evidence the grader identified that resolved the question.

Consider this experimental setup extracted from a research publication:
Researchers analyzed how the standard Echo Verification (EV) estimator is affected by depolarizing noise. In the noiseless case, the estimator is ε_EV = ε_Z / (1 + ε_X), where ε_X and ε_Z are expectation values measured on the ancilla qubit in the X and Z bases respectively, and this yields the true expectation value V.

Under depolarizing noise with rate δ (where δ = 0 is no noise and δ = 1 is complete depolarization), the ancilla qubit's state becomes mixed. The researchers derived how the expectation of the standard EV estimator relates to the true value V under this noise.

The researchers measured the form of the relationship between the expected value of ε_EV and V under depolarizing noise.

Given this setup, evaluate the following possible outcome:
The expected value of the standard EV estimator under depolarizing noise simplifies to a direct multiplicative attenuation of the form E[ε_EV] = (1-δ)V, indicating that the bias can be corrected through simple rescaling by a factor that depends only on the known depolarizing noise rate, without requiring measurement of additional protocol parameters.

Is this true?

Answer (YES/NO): NO